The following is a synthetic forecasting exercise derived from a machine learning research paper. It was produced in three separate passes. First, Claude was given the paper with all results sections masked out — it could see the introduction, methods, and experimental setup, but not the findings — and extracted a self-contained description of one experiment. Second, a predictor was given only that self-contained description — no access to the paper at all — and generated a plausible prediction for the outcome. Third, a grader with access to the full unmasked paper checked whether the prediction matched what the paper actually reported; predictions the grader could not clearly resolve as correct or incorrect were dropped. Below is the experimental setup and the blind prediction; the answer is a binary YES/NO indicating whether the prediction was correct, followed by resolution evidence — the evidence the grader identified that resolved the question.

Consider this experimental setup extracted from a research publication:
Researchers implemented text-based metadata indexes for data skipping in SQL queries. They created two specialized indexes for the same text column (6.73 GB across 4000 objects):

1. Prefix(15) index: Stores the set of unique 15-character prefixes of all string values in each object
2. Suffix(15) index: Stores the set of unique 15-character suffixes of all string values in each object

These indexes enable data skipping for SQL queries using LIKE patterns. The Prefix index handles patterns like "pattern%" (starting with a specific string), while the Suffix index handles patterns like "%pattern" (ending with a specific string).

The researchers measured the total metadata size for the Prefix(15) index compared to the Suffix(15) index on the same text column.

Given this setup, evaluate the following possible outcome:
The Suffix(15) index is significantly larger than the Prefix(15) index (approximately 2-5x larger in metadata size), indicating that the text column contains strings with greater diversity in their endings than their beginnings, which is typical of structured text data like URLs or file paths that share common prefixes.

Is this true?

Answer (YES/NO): YES